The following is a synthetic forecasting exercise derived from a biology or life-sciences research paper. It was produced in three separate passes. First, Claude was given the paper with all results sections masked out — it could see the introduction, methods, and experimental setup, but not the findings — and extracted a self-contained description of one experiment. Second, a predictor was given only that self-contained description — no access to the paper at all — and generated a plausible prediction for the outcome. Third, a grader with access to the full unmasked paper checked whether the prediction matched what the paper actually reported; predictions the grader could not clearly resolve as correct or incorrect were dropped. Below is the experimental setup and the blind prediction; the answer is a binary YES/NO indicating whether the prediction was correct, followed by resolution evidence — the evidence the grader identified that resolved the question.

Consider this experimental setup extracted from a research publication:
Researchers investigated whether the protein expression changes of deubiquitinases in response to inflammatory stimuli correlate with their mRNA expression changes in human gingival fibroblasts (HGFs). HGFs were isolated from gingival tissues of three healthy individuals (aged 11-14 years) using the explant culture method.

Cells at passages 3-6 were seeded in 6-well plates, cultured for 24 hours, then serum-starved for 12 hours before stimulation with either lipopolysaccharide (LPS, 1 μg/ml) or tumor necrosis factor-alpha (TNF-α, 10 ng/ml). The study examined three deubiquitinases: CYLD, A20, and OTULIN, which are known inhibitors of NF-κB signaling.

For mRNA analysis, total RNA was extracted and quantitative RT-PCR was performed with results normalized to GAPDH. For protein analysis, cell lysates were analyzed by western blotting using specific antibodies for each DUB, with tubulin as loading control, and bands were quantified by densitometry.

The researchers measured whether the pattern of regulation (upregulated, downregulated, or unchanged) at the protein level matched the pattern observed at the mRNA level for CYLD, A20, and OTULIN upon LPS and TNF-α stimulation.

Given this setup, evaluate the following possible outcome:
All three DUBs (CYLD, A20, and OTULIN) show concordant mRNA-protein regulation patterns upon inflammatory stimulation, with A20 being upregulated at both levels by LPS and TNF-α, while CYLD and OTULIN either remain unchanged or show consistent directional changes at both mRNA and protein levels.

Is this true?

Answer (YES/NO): NO